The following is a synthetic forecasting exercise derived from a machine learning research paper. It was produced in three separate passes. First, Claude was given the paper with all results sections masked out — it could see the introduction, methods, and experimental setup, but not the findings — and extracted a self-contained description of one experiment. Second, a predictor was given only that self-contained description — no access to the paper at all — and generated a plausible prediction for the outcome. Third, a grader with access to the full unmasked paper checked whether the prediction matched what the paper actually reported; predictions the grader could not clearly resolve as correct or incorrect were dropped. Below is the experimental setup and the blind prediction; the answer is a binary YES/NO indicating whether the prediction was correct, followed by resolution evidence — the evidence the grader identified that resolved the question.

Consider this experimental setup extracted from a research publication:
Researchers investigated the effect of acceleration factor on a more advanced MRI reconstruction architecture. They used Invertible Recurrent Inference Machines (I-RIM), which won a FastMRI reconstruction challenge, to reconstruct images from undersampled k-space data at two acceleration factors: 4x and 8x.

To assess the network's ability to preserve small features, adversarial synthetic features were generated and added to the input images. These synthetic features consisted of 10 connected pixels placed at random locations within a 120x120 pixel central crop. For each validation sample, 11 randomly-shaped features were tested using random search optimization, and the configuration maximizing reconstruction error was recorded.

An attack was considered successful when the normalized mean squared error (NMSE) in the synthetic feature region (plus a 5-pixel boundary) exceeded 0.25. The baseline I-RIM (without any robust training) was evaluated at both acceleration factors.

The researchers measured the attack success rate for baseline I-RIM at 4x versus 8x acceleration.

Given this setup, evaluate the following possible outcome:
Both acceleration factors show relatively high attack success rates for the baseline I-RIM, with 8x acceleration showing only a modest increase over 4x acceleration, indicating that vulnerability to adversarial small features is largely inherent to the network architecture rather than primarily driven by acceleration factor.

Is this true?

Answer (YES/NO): NO